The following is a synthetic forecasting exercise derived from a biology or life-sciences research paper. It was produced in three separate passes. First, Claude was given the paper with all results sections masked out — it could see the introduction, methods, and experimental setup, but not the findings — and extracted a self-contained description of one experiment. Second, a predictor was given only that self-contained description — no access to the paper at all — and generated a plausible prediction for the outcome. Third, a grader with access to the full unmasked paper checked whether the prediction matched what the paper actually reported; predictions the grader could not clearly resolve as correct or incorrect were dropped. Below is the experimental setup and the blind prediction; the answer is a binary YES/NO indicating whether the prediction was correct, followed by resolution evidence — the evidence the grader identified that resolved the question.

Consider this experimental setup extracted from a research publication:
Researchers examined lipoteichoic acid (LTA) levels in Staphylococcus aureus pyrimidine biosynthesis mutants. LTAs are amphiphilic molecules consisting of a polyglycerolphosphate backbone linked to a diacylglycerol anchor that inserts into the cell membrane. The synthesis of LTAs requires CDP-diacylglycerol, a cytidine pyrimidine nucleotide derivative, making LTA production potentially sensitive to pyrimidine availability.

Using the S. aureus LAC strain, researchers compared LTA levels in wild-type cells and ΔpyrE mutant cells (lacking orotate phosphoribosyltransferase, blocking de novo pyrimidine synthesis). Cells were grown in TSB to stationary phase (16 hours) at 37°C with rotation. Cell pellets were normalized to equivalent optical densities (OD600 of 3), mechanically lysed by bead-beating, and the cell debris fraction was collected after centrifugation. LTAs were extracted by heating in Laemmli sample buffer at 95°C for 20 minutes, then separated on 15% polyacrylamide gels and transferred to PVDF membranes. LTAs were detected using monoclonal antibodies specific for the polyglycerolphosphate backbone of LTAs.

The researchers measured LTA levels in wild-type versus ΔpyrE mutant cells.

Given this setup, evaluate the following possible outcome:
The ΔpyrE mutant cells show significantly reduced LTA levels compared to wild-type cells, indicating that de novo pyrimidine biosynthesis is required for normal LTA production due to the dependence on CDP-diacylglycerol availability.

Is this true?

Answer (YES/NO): NO